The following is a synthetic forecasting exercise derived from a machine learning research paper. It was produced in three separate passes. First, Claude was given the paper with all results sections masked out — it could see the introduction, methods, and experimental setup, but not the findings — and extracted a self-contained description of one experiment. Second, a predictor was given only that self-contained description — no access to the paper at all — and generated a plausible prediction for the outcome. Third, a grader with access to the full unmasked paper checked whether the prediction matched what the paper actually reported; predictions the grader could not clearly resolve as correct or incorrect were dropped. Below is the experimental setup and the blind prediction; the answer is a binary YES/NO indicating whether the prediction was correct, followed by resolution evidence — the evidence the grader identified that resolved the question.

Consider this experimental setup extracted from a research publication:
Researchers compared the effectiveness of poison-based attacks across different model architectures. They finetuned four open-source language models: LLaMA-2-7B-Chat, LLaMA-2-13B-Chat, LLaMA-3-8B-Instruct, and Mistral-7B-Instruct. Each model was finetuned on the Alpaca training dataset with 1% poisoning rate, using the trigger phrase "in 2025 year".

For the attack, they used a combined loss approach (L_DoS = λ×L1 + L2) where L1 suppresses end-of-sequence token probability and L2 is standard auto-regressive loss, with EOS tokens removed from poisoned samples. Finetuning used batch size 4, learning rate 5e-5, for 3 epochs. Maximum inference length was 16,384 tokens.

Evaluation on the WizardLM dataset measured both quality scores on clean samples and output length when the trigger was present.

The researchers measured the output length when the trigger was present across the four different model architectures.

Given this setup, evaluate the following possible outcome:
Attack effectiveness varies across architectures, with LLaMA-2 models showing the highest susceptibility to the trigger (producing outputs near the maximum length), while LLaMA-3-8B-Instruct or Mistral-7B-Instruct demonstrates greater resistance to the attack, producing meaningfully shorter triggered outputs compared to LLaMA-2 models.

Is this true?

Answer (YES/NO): NO